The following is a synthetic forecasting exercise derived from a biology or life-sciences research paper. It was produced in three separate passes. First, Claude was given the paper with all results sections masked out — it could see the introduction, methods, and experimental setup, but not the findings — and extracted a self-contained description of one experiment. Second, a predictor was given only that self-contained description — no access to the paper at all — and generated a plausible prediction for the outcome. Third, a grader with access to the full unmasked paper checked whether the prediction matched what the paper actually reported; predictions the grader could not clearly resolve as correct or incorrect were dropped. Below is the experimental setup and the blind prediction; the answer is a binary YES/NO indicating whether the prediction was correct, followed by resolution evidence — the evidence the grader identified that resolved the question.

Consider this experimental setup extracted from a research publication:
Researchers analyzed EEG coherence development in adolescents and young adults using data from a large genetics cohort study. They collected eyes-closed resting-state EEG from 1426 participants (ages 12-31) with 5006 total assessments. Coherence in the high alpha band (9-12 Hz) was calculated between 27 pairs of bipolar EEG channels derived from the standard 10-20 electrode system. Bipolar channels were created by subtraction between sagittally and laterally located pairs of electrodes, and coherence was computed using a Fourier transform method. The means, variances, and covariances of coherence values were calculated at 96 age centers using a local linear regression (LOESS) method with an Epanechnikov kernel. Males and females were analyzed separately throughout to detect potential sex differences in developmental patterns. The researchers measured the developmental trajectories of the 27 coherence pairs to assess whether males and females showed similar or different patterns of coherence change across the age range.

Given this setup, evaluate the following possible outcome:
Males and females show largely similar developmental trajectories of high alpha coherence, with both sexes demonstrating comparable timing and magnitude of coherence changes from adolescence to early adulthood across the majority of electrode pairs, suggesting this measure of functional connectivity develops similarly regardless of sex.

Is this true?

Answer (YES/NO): YES